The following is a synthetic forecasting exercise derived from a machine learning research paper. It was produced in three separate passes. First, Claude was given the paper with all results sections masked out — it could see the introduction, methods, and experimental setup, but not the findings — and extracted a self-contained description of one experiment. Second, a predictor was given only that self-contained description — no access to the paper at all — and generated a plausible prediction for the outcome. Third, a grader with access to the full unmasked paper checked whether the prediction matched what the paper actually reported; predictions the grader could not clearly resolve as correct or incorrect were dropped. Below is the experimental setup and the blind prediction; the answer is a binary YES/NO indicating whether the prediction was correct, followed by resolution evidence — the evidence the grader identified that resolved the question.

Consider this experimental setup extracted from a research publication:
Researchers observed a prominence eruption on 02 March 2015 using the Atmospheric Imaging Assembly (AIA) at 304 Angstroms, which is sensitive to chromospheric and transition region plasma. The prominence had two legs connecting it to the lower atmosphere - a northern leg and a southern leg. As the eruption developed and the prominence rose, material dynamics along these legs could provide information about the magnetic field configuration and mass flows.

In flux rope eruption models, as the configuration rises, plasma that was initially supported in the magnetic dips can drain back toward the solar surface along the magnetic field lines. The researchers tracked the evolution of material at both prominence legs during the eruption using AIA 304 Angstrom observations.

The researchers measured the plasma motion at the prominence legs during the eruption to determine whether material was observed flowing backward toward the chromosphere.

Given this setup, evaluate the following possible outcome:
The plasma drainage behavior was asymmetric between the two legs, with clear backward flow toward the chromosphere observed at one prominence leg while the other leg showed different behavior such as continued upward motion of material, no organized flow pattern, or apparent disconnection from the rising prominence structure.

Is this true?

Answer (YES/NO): NO